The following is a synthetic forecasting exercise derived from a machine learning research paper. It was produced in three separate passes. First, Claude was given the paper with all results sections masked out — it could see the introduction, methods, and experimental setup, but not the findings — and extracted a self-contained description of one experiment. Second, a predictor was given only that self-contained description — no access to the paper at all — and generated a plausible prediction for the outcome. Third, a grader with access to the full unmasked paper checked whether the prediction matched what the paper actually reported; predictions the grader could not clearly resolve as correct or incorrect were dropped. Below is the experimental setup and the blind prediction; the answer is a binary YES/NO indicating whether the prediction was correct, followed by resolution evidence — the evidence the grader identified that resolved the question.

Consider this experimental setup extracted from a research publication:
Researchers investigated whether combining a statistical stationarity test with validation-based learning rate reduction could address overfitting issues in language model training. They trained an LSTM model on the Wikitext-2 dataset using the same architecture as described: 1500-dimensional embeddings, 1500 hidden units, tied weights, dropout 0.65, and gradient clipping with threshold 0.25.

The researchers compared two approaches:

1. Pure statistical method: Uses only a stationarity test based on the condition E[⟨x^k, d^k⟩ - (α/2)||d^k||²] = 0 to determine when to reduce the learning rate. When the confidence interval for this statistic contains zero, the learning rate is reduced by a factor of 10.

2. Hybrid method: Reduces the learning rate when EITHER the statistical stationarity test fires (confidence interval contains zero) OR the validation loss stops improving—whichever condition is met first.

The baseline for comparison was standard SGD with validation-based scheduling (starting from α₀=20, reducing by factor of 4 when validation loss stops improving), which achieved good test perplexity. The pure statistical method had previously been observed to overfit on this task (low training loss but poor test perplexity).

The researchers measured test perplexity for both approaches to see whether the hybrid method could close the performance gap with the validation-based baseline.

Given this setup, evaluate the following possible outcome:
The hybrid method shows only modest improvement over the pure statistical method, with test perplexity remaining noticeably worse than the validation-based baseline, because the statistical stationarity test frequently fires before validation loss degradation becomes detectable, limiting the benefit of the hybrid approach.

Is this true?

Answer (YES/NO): NO